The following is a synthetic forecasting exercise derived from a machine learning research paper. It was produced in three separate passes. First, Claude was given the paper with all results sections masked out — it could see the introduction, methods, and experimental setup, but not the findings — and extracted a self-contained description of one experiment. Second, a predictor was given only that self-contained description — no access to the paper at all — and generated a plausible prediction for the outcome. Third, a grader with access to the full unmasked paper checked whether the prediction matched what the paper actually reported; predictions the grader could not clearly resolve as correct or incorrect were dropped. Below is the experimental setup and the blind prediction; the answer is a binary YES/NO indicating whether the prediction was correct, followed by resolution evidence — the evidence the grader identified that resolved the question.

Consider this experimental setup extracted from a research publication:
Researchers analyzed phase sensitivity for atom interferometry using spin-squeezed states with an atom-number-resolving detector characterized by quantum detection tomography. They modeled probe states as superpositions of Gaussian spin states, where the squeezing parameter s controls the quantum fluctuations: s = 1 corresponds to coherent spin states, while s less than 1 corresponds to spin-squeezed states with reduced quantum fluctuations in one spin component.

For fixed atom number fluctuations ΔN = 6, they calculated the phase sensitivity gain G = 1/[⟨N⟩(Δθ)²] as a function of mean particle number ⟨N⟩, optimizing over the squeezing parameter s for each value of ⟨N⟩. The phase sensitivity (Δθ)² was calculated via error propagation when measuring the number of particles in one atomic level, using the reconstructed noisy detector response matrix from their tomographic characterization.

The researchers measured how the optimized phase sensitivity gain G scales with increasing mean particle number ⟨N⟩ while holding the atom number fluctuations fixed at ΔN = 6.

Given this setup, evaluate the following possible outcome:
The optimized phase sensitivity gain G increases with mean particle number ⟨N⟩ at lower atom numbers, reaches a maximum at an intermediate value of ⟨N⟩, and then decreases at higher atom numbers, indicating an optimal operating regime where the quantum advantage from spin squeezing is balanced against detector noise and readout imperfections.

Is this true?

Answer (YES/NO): NO